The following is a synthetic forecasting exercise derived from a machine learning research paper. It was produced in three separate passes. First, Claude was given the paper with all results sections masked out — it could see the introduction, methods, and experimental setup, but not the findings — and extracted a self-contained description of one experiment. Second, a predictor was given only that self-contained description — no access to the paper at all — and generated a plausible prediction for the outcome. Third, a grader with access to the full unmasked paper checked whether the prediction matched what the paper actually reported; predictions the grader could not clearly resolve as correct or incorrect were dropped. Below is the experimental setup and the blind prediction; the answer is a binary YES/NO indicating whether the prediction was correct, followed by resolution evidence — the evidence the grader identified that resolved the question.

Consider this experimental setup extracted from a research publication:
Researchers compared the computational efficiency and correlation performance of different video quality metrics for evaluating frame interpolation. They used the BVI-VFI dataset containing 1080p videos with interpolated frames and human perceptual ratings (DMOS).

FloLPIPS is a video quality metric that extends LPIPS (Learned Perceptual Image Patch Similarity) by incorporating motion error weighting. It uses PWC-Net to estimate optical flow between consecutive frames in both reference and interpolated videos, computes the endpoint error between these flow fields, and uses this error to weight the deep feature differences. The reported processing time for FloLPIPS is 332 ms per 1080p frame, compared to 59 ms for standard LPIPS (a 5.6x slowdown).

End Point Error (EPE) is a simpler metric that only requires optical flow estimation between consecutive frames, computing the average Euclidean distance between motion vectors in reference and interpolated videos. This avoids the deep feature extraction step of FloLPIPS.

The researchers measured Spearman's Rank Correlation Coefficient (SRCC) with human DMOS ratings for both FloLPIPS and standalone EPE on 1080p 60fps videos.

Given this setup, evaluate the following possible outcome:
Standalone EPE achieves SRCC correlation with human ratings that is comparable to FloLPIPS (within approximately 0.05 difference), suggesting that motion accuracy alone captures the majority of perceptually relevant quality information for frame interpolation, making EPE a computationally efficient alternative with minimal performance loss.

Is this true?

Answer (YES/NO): NO